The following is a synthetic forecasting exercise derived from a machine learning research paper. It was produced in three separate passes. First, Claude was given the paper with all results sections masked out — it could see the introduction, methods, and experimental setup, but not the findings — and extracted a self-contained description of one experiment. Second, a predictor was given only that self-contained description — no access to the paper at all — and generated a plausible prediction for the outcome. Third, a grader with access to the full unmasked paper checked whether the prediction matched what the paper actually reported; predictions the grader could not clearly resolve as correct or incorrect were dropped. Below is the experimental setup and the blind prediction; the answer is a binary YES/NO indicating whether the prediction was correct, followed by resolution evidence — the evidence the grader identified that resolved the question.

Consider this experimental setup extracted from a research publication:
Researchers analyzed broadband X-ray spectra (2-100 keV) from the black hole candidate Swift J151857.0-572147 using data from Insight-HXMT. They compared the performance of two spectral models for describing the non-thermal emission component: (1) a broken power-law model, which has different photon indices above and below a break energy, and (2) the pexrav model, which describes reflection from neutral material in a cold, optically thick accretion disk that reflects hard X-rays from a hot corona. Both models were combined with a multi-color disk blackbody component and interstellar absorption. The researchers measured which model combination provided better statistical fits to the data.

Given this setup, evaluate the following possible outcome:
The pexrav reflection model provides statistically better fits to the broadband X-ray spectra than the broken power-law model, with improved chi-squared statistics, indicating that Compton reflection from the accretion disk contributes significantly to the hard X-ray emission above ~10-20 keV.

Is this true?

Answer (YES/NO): NO